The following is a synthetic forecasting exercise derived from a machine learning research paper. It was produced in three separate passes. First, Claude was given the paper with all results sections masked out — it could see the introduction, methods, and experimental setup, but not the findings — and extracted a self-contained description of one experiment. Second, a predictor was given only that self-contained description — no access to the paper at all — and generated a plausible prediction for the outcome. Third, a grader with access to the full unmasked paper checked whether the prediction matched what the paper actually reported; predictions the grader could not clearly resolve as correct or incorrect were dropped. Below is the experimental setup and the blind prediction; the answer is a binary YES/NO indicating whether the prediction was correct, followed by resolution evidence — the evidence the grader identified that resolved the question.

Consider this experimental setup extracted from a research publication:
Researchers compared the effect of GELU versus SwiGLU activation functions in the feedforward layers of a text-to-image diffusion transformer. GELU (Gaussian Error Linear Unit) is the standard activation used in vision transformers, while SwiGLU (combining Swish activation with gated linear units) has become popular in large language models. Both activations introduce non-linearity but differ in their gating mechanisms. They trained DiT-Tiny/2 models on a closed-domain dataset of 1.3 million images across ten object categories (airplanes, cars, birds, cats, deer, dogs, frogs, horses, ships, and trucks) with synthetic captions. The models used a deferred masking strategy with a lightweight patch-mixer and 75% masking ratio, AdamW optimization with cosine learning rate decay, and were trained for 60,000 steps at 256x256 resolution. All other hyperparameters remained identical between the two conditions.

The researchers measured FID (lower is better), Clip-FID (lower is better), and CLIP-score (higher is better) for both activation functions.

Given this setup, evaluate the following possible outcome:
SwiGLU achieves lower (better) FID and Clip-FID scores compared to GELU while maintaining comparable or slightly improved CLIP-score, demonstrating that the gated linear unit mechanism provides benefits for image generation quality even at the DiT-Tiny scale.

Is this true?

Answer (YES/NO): YES